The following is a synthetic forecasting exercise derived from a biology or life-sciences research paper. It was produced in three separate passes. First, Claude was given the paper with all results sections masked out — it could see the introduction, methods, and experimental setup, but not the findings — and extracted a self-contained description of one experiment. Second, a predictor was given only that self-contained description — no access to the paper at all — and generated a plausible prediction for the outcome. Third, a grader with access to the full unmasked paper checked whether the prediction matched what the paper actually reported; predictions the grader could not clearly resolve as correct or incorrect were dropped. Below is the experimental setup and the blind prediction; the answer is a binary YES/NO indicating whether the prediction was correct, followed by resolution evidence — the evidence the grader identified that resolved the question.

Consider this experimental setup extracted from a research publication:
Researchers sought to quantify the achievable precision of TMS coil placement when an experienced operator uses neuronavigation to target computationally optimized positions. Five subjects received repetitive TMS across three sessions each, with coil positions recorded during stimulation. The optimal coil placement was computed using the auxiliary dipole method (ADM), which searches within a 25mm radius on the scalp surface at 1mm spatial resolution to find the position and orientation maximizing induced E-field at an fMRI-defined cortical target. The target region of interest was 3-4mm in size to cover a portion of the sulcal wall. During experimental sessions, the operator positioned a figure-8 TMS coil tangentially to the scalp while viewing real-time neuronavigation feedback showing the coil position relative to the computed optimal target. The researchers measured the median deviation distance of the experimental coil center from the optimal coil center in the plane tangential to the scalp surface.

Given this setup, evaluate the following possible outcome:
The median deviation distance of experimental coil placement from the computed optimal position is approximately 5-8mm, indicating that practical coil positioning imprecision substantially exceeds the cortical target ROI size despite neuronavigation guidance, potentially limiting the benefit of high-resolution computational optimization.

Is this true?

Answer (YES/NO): NO